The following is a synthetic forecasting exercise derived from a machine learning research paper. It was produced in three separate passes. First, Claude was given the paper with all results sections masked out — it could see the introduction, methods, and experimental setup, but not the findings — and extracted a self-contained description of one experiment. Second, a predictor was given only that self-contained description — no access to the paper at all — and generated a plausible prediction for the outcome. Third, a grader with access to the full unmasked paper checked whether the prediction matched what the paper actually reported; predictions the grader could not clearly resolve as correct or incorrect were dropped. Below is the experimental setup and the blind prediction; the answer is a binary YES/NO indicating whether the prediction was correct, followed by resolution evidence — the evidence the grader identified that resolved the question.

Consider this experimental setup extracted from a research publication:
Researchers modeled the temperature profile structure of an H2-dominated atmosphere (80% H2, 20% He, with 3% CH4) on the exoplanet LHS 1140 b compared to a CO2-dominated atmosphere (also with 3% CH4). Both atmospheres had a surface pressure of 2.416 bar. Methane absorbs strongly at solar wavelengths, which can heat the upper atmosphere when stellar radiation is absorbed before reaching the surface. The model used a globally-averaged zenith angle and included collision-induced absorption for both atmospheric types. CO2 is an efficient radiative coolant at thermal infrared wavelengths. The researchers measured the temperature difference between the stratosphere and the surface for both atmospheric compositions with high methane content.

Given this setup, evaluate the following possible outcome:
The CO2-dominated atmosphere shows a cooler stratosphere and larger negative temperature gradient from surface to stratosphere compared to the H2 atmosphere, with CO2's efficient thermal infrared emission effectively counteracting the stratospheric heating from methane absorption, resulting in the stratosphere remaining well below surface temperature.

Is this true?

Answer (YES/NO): NO